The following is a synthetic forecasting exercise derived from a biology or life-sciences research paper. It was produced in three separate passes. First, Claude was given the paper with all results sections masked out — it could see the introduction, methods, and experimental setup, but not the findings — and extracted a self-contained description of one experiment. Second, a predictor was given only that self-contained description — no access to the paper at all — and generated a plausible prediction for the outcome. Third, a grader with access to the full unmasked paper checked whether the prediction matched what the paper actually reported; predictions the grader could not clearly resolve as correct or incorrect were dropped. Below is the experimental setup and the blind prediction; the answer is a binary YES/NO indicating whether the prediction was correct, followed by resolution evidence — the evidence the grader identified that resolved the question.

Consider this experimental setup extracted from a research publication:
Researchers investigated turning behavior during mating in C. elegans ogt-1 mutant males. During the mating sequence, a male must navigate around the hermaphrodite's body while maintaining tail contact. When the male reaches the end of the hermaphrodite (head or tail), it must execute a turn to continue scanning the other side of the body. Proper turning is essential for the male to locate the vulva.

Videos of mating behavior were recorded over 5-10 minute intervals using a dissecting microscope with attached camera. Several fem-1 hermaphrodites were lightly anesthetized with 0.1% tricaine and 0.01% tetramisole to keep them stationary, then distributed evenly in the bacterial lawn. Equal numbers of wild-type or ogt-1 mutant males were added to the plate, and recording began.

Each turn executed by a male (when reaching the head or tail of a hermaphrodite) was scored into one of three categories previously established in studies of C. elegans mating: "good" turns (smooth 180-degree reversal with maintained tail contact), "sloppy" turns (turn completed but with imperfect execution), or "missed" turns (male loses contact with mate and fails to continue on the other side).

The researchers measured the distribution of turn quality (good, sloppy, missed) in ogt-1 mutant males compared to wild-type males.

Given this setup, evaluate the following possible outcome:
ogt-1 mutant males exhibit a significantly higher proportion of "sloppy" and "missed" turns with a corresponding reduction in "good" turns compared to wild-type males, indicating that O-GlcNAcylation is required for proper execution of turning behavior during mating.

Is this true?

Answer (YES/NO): NO